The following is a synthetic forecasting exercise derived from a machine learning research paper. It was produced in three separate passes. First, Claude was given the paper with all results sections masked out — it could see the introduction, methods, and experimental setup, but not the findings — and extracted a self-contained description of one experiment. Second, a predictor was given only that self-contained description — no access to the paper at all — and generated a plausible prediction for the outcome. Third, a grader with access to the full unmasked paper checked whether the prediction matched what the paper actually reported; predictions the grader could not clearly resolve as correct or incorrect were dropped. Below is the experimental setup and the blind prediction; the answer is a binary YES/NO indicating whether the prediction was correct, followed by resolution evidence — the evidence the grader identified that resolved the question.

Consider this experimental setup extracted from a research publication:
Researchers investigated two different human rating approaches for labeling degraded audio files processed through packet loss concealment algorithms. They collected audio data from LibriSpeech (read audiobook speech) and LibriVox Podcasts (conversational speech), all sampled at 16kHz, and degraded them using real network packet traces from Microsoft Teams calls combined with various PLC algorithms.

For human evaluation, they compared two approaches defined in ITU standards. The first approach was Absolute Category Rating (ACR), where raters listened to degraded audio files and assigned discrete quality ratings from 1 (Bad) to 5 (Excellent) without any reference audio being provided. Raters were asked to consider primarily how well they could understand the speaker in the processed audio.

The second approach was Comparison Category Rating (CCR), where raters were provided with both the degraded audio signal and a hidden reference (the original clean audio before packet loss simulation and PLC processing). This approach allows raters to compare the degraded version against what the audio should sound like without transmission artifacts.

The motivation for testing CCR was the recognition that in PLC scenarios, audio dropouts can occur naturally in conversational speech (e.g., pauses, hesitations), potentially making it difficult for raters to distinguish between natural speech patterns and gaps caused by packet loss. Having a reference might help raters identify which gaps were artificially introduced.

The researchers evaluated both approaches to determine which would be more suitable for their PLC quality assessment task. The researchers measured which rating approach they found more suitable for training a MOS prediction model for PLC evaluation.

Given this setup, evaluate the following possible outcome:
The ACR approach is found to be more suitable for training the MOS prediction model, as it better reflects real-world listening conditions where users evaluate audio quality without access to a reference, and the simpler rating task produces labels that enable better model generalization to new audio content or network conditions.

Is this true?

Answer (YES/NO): NO